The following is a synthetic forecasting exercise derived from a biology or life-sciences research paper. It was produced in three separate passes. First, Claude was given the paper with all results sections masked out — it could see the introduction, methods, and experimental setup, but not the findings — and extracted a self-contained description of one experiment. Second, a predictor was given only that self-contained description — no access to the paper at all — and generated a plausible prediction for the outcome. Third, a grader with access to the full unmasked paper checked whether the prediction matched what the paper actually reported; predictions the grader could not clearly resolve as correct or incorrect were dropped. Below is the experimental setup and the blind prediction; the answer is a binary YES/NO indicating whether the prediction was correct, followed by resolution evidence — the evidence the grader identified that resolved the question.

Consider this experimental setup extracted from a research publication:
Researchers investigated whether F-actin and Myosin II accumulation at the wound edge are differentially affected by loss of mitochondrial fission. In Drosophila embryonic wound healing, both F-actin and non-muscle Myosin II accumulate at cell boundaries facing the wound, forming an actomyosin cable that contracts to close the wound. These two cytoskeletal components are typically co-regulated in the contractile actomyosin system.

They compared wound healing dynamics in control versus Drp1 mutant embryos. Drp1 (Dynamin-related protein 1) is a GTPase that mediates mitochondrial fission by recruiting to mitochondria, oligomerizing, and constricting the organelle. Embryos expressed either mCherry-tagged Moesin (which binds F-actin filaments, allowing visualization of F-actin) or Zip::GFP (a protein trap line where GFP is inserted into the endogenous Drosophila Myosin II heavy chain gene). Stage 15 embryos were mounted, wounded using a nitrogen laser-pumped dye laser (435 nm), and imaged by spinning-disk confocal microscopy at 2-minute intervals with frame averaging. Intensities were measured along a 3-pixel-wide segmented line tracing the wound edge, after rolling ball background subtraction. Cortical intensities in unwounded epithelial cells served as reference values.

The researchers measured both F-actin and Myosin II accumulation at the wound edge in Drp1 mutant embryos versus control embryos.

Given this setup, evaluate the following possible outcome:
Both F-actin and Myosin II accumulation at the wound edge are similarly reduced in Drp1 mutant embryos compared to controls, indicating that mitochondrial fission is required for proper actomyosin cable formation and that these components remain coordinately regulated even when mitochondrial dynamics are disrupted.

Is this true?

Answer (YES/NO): NO